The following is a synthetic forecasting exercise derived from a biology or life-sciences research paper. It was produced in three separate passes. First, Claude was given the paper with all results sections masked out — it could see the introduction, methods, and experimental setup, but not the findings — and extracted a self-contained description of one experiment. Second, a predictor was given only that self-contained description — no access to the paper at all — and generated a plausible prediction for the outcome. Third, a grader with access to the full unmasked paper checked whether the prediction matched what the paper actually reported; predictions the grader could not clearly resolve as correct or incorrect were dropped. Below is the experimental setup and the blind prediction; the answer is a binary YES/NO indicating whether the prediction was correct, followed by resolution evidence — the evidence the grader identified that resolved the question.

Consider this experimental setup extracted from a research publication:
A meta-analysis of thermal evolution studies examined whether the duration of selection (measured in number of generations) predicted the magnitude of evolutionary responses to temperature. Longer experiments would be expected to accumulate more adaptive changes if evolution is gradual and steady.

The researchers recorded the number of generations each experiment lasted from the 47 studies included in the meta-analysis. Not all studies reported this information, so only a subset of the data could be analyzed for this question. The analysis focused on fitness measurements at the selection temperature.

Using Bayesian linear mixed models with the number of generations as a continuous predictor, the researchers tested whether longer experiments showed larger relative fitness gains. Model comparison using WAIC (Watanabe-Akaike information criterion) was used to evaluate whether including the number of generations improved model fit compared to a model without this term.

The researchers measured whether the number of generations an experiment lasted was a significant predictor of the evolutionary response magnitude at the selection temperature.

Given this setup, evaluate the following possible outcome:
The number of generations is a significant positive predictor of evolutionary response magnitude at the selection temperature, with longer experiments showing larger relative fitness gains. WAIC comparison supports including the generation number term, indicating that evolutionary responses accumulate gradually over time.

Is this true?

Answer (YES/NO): NO